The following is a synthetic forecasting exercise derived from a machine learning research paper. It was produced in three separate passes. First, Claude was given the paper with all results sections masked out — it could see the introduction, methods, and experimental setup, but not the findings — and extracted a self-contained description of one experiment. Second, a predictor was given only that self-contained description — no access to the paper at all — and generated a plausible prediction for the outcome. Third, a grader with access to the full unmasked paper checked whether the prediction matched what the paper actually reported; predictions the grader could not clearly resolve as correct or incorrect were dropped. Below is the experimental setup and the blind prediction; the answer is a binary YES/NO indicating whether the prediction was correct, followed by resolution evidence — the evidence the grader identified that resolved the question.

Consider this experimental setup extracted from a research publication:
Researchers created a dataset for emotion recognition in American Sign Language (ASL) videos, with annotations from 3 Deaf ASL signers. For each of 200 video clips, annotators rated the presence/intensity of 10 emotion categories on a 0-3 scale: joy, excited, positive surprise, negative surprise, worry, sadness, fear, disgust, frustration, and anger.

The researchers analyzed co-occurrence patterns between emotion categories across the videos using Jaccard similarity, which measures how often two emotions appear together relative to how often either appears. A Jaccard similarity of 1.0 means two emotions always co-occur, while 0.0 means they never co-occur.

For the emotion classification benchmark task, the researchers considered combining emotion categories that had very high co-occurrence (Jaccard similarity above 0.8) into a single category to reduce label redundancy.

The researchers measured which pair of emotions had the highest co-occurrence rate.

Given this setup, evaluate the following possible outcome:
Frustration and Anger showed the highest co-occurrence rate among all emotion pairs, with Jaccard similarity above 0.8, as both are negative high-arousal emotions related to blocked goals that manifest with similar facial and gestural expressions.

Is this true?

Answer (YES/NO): NO